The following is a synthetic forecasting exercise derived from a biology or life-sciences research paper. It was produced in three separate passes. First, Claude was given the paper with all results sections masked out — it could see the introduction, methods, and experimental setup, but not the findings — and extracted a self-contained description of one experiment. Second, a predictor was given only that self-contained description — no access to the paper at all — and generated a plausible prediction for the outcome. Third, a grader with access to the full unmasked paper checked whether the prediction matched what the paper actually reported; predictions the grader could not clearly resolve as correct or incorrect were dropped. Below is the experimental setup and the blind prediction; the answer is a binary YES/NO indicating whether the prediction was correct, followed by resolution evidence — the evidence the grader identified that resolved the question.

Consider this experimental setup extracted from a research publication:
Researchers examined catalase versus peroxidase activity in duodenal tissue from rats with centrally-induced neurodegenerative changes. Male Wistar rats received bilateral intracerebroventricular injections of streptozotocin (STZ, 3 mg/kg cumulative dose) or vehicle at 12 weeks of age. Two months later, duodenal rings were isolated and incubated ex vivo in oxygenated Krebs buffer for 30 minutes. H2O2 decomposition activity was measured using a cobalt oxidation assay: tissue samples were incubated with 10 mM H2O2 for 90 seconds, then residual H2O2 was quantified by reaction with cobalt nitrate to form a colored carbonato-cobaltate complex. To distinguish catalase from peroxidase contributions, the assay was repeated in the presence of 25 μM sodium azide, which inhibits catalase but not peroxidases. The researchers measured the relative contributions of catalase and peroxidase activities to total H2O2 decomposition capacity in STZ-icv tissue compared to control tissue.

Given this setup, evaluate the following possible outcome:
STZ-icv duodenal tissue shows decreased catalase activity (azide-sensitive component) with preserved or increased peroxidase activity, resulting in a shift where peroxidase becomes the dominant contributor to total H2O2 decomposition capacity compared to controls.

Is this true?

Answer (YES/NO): NO